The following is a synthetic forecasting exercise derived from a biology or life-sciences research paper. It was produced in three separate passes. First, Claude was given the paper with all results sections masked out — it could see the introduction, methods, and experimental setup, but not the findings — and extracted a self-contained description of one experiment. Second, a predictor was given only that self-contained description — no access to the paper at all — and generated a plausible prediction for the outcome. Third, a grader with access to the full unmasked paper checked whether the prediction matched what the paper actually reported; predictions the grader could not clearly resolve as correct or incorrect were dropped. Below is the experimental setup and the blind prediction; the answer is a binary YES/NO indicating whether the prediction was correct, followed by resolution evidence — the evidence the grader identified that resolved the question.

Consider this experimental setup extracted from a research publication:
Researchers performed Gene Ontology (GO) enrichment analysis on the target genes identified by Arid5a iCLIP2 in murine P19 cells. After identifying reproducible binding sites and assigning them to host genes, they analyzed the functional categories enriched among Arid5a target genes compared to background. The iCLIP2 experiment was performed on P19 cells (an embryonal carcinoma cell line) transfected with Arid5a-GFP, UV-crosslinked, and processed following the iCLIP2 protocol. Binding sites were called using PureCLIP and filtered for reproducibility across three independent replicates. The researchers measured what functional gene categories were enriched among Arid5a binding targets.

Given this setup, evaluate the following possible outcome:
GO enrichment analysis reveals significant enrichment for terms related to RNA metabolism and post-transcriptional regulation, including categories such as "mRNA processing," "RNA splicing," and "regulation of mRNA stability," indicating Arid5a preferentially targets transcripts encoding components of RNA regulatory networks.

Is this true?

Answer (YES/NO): YES